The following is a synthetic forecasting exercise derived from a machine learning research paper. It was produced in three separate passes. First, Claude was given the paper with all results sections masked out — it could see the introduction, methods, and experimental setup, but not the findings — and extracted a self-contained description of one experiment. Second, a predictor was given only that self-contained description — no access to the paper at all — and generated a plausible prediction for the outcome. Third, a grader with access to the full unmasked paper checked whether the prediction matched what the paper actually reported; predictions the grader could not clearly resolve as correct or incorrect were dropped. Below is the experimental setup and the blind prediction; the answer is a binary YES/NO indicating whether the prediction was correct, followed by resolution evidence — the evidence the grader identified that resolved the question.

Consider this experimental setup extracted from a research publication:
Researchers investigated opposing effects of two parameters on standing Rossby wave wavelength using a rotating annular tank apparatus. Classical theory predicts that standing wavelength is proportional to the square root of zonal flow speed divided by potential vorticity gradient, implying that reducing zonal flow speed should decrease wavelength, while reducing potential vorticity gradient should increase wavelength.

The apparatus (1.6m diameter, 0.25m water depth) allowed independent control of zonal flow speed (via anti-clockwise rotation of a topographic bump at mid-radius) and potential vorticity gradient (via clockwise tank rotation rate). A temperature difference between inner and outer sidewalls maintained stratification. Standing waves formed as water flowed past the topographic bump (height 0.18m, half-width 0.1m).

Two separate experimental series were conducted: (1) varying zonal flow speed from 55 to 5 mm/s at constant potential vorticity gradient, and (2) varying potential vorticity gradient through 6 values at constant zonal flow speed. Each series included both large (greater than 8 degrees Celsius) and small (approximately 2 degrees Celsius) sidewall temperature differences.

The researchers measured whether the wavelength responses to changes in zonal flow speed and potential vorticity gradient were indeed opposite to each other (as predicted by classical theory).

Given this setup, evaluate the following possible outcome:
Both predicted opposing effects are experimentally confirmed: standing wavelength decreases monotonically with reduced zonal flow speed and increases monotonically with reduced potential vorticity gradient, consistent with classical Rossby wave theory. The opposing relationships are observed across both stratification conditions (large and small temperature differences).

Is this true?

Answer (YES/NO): YES